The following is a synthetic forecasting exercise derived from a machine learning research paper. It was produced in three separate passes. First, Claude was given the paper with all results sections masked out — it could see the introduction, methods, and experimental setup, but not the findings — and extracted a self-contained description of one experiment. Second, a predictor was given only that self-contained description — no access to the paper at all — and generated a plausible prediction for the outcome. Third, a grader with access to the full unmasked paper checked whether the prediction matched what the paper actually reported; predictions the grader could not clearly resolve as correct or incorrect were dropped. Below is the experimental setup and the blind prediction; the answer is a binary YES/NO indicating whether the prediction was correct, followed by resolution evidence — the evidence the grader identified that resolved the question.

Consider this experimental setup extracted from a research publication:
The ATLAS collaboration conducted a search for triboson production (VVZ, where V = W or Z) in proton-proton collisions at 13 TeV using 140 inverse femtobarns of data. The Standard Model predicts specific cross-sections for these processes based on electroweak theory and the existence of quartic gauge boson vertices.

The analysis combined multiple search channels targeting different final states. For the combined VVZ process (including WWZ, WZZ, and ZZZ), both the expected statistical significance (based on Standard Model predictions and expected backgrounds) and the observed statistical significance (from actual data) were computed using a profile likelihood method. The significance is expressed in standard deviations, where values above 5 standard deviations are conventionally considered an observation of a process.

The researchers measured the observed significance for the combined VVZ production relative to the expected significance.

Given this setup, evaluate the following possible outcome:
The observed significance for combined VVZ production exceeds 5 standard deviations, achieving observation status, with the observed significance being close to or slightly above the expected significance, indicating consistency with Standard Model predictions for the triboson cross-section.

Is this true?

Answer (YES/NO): NO